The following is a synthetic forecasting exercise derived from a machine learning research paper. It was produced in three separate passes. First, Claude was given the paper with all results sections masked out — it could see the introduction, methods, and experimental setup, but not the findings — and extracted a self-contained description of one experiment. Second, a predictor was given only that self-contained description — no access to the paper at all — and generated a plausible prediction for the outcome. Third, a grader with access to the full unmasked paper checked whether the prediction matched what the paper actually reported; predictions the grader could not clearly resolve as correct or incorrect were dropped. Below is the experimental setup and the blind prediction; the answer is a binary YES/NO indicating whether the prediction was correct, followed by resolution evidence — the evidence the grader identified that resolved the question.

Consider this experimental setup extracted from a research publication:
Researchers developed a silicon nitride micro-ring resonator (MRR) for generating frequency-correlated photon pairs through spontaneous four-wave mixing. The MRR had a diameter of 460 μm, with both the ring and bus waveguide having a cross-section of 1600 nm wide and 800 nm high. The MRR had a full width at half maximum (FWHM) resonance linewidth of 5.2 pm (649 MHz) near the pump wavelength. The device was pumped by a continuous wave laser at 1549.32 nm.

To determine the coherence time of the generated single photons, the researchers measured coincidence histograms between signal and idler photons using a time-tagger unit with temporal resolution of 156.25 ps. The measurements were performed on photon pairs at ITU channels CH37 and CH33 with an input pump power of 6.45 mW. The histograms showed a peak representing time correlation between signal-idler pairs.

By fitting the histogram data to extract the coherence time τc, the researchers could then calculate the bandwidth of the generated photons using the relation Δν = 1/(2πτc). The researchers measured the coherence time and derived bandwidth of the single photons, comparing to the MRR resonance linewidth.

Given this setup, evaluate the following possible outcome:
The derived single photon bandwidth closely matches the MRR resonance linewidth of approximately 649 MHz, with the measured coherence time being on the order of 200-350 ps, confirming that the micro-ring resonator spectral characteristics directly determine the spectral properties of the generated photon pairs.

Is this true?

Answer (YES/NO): YES